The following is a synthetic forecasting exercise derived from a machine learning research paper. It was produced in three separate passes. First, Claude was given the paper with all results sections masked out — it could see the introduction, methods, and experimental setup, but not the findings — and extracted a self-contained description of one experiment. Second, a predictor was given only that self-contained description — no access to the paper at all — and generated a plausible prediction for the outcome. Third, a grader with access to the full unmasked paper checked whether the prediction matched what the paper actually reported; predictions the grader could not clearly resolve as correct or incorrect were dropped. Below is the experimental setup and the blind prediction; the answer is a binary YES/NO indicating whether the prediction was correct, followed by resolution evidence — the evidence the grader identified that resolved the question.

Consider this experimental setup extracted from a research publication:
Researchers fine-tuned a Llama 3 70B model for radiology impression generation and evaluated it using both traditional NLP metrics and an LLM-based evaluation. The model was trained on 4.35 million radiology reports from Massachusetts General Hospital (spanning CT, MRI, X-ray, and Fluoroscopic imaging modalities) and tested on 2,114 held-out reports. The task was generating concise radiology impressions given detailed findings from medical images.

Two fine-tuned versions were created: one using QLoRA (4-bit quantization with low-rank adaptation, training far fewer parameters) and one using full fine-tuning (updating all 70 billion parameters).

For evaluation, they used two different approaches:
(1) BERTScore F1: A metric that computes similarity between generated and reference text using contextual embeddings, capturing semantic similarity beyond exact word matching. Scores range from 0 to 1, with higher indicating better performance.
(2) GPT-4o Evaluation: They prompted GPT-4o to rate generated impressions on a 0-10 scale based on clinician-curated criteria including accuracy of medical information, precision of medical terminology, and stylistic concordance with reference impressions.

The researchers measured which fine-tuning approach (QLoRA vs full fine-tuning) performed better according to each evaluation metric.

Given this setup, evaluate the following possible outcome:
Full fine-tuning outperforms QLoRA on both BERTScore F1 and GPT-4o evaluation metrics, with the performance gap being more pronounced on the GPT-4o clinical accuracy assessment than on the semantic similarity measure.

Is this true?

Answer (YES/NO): NO